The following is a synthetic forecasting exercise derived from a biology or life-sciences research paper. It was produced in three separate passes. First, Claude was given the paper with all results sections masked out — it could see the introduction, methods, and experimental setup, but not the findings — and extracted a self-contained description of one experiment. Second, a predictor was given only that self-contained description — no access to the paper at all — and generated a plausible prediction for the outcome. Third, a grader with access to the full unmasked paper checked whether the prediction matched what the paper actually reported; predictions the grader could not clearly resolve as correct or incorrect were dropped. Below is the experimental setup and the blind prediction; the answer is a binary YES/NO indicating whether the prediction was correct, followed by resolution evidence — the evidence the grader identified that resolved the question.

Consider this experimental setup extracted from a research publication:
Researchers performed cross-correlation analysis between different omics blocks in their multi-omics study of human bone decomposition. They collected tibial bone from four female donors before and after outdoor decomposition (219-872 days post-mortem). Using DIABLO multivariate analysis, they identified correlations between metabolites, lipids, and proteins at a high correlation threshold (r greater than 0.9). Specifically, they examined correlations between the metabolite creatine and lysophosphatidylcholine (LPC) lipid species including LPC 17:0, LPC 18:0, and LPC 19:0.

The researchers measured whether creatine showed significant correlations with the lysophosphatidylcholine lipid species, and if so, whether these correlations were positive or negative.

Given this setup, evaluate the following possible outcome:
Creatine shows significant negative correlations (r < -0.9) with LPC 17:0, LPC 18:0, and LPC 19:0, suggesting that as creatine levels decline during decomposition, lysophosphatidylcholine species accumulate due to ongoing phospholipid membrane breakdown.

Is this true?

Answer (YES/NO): NO